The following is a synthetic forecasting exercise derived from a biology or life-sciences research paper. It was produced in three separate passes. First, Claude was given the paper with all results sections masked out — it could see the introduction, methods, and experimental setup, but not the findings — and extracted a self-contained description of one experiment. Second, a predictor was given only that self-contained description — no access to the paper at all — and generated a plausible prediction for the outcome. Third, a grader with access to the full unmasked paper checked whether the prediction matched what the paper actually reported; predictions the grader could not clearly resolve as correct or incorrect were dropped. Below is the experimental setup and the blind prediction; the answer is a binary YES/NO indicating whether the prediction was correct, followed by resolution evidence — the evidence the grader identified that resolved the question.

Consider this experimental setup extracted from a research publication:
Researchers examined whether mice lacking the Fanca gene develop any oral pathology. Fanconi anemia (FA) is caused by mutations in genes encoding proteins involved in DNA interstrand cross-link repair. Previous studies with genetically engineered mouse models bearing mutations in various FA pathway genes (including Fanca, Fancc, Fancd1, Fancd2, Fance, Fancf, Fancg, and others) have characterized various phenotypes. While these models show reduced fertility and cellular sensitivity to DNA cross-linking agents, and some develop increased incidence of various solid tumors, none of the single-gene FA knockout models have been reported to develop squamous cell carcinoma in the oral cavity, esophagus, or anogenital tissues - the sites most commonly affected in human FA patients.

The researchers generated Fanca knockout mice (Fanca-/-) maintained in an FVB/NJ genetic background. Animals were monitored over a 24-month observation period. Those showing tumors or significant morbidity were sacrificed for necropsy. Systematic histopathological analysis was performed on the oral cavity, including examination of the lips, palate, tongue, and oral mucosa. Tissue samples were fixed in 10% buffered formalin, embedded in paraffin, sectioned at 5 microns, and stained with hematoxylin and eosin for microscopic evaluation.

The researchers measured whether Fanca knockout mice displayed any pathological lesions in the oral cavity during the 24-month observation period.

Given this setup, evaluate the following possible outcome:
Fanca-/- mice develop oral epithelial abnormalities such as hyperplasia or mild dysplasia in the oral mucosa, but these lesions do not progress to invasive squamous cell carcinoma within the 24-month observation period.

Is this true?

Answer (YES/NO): NO